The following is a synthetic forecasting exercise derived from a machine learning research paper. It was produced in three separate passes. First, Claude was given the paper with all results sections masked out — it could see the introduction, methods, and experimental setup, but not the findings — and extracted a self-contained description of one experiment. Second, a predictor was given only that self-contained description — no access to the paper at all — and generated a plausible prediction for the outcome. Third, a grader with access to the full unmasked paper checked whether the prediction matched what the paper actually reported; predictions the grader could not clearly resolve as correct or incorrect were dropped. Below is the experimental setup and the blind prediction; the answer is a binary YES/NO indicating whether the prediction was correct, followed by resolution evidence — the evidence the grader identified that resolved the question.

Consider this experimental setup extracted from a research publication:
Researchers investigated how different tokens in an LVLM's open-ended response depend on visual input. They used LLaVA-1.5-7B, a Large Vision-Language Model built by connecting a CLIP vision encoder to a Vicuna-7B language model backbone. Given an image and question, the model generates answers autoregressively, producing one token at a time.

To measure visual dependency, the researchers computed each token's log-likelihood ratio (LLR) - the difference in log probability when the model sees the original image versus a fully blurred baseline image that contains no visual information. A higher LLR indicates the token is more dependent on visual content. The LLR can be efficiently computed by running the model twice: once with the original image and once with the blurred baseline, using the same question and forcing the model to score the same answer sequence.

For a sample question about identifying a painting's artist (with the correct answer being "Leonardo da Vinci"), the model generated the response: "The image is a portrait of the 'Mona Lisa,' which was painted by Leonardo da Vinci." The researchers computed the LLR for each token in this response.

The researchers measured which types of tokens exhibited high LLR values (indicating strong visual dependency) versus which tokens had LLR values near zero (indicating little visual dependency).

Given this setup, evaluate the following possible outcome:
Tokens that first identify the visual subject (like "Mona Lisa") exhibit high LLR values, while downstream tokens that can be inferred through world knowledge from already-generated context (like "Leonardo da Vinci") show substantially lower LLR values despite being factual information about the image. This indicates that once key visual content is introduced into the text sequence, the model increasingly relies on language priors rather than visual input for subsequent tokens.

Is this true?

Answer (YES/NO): YES